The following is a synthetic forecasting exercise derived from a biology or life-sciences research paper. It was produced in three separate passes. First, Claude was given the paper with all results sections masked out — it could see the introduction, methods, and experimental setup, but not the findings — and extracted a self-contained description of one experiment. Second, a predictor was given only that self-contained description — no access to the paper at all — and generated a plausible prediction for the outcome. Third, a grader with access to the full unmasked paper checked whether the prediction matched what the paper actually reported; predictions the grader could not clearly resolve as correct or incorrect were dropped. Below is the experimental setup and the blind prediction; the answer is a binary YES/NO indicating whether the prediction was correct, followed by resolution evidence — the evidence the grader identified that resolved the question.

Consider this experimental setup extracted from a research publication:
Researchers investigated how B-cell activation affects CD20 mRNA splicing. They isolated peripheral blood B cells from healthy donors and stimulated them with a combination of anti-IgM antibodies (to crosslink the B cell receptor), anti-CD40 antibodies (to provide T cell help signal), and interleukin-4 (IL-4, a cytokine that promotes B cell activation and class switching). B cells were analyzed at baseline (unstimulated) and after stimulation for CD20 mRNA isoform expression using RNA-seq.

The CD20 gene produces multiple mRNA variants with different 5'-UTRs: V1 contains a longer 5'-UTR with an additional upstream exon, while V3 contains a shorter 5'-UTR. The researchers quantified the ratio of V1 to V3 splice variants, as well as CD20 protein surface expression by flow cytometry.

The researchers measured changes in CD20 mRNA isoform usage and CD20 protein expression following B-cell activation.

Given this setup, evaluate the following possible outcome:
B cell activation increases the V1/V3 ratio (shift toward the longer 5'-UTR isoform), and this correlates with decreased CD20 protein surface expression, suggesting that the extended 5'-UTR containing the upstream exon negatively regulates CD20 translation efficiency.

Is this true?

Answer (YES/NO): NO